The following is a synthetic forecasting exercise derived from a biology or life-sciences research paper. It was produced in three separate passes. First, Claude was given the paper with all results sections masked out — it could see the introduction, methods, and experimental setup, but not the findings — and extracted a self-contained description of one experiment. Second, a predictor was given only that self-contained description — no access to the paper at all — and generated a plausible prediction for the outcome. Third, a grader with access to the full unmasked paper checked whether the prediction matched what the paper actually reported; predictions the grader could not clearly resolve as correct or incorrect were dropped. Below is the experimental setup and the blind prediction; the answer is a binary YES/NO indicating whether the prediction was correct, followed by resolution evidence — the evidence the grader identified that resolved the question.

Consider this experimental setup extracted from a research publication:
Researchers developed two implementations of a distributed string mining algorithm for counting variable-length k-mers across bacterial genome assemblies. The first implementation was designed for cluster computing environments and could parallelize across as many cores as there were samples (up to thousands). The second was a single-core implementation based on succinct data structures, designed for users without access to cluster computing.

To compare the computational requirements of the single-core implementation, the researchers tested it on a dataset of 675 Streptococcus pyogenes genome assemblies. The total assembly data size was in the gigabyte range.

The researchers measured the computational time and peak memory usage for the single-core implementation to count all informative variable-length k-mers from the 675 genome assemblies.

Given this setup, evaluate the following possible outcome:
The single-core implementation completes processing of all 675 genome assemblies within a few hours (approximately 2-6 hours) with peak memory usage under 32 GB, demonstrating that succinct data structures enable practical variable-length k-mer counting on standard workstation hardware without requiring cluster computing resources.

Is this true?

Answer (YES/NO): YES